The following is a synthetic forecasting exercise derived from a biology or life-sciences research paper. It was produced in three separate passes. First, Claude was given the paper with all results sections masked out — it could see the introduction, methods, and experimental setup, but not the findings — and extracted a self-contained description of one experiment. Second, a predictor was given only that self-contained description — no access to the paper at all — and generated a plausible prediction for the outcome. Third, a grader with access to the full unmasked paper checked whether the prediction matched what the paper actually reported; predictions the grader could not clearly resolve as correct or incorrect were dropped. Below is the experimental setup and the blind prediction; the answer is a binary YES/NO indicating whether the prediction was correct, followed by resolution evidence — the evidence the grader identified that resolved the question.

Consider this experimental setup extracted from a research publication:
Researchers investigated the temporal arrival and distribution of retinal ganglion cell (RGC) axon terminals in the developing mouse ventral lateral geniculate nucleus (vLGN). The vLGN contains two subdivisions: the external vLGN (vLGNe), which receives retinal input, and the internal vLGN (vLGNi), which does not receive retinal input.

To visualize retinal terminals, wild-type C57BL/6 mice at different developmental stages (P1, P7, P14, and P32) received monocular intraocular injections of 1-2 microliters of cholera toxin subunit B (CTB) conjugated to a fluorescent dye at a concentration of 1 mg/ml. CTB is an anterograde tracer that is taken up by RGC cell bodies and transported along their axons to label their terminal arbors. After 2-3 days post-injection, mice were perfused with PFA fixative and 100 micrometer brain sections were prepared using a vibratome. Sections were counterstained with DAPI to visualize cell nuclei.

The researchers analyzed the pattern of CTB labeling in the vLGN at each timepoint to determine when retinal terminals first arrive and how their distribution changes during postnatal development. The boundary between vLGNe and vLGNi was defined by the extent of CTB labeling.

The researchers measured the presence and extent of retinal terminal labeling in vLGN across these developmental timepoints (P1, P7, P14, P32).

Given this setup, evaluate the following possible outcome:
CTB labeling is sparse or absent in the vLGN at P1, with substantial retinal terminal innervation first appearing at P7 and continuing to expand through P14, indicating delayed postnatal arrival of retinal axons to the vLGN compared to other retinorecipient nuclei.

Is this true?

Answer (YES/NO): NO